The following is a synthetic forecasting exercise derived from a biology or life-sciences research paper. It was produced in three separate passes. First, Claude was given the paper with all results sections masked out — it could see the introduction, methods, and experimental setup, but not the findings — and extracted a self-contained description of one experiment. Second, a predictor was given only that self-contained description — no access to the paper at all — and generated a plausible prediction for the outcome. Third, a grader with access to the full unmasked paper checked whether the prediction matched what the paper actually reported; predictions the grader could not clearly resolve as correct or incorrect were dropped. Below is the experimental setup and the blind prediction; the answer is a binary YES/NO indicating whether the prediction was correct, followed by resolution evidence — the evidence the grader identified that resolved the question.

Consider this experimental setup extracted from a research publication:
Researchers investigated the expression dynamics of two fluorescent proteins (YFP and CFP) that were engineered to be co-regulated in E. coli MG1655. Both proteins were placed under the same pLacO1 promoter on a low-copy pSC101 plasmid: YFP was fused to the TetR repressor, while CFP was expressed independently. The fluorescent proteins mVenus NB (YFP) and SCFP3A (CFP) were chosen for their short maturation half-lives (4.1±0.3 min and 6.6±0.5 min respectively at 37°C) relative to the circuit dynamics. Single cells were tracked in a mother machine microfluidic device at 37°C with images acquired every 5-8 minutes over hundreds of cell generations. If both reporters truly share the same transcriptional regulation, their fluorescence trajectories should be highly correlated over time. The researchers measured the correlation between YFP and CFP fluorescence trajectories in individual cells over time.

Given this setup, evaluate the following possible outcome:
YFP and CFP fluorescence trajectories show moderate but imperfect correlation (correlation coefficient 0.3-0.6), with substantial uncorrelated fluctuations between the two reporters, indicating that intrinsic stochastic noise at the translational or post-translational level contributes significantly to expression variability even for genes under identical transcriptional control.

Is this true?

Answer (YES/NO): NO